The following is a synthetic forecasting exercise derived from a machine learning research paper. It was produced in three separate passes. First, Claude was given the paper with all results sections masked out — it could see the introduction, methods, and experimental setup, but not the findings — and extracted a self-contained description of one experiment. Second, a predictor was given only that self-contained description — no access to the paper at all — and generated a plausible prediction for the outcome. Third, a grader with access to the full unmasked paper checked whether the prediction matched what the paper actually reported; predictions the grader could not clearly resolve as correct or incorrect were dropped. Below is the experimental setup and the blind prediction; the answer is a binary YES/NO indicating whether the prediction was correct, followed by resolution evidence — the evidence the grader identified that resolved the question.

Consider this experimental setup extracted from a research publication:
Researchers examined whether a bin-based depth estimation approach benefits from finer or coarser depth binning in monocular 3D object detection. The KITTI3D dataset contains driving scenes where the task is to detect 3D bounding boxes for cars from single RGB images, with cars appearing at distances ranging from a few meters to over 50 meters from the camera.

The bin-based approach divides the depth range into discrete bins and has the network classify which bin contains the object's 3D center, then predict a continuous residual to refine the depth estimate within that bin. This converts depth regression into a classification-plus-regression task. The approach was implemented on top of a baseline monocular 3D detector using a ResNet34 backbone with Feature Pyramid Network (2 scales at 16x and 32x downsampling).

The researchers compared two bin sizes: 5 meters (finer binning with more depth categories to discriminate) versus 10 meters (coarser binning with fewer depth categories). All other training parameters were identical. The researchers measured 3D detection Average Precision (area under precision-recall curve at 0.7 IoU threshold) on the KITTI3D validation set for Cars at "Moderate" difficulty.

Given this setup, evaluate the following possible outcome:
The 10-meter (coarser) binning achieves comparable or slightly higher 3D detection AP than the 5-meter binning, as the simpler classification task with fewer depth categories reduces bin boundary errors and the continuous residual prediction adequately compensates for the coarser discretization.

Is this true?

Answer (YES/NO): NO